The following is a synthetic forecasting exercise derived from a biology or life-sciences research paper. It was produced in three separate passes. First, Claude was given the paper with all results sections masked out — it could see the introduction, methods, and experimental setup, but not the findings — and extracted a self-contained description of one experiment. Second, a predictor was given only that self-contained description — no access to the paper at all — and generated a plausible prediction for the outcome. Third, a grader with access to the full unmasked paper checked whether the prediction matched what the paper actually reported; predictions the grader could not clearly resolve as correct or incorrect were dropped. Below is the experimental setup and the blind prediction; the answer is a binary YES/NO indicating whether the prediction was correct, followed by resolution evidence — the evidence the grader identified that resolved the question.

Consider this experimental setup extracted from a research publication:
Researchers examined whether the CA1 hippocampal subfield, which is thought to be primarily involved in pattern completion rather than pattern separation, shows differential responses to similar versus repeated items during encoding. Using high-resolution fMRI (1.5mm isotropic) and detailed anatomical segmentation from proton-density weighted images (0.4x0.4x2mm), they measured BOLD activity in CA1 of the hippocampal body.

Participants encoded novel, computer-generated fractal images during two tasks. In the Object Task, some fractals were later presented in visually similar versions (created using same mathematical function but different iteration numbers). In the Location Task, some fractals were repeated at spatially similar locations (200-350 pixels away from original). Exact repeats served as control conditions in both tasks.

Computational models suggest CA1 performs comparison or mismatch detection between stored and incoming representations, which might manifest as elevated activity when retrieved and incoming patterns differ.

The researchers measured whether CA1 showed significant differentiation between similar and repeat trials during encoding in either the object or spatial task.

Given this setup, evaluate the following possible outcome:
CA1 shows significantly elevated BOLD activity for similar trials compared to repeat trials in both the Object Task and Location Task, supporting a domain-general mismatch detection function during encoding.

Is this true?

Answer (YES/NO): NO